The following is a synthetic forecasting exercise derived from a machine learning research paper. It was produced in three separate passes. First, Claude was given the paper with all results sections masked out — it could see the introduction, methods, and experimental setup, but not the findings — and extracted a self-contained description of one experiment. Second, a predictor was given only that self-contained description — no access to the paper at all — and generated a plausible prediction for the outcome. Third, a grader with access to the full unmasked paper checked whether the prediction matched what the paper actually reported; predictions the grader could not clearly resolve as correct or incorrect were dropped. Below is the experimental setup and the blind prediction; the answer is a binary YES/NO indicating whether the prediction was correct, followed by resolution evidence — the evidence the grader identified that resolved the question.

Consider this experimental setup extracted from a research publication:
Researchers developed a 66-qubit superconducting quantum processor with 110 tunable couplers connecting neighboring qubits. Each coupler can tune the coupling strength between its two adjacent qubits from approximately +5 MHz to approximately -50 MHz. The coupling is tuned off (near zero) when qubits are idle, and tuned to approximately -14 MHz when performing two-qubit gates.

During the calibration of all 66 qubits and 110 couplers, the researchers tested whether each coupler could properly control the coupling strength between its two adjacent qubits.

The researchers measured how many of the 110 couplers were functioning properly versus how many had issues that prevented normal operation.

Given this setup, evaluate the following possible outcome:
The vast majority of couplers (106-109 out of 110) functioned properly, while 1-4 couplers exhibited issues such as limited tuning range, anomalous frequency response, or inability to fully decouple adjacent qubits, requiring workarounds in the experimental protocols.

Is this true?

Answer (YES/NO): YES